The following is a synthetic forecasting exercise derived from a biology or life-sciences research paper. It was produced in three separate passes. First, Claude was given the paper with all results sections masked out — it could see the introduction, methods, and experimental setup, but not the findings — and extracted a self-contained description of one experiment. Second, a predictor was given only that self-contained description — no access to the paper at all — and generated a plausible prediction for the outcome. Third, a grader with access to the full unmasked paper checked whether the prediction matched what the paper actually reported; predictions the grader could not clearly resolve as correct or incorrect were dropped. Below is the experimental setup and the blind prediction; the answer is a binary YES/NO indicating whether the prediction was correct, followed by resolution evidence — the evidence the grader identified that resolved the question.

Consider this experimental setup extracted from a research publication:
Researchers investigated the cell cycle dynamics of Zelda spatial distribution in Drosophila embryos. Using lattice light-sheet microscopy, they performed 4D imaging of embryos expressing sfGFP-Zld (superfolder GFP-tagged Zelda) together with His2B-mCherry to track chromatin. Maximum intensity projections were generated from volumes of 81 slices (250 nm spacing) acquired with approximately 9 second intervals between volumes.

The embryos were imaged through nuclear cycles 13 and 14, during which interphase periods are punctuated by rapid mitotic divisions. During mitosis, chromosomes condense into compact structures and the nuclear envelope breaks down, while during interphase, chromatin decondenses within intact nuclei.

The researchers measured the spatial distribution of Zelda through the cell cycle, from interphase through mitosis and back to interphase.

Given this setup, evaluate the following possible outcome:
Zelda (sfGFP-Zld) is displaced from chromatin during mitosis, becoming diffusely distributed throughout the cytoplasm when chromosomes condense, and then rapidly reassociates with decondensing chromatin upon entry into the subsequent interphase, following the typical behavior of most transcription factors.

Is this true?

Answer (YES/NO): NO